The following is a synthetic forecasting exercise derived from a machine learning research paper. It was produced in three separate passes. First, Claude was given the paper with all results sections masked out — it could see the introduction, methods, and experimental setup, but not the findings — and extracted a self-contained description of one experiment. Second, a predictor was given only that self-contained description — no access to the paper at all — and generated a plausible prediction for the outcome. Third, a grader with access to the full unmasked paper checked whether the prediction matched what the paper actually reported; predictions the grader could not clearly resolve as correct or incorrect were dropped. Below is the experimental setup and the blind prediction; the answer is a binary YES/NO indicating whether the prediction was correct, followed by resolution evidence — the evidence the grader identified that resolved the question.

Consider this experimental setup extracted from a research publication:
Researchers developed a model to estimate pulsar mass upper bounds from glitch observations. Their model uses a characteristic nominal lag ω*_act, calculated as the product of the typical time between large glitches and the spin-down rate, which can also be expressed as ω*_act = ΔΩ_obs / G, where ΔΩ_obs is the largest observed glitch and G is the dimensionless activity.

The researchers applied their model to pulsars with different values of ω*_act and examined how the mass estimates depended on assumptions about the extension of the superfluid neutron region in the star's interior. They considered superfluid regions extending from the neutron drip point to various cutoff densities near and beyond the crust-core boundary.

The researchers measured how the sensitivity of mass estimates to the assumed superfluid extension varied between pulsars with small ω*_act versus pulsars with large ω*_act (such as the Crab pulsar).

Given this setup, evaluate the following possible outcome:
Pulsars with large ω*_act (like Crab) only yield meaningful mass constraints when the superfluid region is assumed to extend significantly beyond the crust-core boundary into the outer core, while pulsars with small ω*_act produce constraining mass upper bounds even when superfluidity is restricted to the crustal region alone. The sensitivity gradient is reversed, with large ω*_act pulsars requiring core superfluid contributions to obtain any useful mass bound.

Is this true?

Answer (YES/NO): NO